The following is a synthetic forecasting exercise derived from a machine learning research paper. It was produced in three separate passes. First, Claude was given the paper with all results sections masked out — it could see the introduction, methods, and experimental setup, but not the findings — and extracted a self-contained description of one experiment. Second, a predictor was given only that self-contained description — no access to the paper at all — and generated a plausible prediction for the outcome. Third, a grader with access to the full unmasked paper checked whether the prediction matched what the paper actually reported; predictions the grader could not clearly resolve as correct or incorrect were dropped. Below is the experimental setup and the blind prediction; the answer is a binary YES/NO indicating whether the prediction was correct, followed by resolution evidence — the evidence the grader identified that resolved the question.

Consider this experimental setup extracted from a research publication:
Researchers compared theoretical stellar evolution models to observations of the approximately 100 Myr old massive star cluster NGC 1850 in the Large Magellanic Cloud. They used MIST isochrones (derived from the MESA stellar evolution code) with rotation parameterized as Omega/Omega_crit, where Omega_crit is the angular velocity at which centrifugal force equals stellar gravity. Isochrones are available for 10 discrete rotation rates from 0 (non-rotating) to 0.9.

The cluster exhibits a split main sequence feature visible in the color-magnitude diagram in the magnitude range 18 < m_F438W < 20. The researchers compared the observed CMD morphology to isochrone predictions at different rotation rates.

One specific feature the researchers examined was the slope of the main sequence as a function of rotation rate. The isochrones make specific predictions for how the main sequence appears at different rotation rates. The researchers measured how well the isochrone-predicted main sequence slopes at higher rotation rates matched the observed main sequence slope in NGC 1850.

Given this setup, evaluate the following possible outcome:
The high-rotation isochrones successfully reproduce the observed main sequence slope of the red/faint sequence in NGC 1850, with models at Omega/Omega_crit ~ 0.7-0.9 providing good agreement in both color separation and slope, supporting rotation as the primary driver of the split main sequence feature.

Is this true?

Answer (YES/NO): NO